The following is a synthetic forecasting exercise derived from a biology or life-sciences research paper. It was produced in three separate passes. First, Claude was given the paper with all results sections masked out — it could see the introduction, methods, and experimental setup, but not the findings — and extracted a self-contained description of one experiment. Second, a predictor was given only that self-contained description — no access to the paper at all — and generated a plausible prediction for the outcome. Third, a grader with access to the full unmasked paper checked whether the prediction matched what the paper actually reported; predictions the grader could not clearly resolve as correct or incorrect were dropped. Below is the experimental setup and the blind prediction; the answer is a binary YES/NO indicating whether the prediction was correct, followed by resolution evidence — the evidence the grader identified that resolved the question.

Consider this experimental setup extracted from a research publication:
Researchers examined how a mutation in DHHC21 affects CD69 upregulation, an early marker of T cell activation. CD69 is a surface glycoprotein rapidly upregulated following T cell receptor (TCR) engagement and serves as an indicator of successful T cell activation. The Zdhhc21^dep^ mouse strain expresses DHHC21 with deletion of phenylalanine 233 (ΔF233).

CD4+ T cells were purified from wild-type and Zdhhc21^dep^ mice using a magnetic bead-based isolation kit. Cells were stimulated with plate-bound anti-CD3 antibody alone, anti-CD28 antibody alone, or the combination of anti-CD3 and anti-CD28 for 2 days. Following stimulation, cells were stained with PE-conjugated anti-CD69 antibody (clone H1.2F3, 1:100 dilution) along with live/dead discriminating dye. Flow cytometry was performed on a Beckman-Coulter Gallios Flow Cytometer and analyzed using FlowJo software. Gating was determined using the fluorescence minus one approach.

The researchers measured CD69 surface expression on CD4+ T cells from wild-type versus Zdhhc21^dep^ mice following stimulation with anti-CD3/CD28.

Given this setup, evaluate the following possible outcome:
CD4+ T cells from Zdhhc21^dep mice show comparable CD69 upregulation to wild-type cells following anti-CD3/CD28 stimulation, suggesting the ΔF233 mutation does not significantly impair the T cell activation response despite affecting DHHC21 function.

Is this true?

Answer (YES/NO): NO